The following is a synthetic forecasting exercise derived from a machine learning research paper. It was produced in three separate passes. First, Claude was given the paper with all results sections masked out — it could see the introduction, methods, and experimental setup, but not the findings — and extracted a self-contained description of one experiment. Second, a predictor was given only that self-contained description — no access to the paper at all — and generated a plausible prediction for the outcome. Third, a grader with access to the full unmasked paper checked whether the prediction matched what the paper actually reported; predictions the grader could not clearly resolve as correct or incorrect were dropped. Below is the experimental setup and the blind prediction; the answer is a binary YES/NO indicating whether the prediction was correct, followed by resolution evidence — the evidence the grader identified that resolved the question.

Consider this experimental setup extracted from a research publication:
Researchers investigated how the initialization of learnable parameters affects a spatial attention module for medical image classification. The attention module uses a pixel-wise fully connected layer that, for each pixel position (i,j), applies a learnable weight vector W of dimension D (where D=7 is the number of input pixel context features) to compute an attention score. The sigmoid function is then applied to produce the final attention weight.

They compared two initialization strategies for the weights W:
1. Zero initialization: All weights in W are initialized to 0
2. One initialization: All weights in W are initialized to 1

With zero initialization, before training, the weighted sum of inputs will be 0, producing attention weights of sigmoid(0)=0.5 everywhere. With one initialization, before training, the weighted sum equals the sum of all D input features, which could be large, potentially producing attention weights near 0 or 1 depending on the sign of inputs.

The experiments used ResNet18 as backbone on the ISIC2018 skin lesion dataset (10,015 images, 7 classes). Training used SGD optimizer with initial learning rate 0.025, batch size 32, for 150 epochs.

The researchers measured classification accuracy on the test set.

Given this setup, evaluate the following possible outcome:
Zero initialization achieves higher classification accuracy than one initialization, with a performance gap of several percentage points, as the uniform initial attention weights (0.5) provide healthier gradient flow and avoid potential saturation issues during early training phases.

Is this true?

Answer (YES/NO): NO